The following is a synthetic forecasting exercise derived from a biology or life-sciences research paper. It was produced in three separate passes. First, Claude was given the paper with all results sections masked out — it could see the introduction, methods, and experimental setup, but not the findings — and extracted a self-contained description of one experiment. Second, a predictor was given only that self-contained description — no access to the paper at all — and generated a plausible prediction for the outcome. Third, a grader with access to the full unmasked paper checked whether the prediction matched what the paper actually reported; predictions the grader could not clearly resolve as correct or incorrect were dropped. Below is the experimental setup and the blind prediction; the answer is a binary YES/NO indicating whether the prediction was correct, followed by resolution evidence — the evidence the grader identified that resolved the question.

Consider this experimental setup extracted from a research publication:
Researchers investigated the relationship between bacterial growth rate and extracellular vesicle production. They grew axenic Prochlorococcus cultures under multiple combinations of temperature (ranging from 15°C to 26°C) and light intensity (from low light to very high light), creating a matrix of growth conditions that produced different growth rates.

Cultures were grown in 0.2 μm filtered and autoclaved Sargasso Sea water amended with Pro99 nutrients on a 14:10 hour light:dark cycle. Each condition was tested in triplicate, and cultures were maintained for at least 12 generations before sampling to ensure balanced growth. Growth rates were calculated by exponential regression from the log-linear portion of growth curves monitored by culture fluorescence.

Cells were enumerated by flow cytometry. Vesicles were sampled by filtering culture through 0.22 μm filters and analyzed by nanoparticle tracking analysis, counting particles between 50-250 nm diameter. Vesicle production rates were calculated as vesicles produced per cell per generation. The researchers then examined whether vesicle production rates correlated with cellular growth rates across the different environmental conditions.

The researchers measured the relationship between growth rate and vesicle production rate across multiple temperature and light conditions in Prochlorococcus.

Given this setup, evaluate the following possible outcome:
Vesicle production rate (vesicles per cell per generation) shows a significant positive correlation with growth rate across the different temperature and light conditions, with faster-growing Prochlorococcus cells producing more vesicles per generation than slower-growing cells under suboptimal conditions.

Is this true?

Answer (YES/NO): NO